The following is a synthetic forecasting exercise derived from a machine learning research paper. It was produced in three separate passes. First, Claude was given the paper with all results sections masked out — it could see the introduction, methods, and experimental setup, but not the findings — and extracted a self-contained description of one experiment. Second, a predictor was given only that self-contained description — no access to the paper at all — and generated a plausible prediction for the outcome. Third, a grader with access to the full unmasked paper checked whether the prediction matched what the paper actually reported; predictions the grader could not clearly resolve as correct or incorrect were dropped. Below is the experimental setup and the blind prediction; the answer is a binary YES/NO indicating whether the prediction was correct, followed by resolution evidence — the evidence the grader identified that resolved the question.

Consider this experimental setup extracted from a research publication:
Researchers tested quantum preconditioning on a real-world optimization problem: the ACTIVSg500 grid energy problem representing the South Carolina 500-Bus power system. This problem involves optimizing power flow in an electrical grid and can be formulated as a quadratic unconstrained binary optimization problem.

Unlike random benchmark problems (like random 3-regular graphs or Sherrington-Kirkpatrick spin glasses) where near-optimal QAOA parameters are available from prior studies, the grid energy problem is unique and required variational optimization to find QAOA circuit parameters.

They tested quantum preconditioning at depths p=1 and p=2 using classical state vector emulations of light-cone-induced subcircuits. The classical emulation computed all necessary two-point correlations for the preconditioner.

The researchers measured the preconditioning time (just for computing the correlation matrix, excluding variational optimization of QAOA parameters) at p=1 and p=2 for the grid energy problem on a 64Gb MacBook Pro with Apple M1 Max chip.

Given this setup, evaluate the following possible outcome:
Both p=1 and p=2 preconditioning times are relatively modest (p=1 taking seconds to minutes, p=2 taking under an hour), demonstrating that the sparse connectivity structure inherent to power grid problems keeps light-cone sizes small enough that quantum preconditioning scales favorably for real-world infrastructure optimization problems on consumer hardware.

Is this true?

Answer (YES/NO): NO